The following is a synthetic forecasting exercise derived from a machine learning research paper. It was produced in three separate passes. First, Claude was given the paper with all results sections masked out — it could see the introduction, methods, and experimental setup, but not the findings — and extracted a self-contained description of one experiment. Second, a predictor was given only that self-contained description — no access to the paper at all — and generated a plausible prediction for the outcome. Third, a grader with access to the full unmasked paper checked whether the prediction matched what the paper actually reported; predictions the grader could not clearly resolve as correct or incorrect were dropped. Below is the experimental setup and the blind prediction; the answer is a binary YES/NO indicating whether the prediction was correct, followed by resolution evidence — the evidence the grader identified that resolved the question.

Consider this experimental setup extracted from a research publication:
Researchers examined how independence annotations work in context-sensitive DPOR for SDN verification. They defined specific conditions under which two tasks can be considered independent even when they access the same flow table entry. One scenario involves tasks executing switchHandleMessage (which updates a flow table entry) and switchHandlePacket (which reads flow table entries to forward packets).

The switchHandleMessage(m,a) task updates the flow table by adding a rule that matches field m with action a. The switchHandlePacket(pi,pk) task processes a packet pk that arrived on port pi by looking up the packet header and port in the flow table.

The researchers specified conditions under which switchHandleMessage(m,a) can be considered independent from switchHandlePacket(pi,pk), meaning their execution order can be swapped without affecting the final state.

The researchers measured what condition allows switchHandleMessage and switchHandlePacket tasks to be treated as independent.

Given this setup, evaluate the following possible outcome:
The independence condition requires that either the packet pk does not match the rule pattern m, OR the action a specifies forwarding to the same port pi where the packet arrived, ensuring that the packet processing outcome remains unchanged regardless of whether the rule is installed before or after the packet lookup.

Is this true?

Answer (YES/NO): NO